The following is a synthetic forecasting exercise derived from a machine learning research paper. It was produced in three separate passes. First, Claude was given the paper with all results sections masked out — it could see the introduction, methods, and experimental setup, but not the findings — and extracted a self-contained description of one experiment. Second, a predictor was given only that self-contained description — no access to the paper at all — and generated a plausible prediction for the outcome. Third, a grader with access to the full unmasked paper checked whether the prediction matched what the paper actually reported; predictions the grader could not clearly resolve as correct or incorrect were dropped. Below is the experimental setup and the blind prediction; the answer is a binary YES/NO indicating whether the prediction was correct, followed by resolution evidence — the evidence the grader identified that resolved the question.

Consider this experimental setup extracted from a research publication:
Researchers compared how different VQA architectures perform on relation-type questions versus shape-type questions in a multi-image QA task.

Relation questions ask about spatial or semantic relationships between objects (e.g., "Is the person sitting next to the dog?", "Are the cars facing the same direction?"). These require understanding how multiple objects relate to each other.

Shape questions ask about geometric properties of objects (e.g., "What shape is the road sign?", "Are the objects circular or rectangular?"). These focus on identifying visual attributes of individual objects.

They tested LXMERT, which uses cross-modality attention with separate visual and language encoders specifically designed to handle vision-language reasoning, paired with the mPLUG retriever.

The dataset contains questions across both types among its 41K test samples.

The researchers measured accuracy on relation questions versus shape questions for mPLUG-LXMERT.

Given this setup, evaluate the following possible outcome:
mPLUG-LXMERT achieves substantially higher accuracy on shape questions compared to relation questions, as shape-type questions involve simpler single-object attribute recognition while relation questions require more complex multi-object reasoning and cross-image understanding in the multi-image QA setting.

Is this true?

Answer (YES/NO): YES